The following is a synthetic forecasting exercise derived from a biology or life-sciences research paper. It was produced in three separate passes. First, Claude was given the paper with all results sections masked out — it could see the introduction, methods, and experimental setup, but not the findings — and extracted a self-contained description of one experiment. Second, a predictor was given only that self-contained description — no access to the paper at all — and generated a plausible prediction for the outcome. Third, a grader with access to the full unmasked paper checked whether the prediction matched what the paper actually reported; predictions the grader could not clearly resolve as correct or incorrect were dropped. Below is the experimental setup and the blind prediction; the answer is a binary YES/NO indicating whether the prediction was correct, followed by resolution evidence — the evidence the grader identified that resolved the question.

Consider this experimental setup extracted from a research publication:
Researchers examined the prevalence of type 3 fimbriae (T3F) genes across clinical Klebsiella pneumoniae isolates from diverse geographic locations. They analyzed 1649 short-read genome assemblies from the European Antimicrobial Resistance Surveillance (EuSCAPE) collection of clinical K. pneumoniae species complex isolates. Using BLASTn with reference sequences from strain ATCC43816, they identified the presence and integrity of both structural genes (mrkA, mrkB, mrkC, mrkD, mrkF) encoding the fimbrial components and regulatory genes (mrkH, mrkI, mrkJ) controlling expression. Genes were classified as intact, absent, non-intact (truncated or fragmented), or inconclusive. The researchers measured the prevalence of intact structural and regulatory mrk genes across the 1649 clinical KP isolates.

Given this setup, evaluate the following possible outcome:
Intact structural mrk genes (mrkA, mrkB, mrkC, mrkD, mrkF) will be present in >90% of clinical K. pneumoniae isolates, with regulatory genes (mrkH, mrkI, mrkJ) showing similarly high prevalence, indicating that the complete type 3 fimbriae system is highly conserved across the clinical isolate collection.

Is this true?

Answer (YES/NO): YES